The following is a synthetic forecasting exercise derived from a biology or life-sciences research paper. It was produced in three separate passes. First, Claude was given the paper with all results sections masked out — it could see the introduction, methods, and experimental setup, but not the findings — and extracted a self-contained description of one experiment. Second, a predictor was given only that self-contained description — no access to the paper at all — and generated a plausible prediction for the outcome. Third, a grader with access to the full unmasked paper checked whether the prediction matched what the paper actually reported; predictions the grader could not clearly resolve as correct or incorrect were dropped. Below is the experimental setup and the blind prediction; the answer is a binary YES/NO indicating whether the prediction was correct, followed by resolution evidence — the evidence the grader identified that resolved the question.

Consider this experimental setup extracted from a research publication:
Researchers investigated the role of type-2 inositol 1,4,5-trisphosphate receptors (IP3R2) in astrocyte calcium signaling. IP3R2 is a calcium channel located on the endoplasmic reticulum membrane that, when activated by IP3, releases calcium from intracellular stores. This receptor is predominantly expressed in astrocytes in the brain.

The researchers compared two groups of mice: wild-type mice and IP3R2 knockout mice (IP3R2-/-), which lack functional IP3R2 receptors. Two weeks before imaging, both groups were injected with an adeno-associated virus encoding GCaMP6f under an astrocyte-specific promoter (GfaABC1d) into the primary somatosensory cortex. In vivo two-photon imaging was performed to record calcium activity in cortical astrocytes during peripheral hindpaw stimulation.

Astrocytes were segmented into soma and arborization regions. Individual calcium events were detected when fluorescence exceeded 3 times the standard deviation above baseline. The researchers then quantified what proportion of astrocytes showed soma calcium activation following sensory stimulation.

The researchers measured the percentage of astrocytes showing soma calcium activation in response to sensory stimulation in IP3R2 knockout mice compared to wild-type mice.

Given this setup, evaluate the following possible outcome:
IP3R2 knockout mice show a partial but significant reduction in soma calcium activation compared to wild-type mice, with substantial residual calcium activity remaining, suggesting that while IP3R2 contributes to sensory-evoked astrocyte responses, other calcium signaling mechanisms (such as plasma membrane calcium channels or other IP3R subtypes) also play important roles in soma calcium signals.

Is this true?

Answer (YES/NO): NO